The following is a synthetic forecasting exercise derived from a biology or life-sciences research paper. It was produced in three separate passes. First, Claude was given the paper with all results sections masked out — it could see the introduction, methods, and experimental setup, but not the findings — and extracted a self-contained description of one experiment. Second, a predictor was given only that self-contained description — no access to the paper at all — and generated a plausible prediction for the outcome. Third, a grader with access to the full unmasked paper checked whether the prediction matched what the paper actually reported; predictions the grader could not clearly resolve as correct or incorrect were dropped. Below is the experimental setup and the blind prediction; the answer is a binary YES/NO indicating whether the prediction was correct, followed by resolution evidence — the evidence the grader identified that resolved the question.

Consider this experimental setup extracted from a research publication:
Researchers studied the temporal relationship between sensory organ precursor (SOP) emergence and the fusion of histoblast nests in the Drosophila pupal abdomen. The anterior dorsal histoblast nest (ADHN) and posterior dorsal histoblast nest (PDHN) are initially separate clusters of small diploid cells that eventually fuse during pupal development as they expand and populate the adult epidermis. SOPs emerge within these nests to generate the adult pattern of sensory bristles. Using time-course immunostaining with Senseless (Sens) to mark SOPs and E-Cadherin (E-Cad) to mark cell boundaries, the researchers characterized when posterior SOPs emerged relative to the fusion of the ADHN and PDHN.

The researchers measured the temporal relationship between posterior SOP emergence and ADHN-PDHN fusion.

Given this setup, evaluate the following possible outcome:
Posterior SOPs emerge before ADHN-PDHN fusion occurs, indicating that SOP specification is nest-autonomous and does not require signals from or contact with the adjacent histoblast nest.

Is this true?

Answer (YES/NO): YES